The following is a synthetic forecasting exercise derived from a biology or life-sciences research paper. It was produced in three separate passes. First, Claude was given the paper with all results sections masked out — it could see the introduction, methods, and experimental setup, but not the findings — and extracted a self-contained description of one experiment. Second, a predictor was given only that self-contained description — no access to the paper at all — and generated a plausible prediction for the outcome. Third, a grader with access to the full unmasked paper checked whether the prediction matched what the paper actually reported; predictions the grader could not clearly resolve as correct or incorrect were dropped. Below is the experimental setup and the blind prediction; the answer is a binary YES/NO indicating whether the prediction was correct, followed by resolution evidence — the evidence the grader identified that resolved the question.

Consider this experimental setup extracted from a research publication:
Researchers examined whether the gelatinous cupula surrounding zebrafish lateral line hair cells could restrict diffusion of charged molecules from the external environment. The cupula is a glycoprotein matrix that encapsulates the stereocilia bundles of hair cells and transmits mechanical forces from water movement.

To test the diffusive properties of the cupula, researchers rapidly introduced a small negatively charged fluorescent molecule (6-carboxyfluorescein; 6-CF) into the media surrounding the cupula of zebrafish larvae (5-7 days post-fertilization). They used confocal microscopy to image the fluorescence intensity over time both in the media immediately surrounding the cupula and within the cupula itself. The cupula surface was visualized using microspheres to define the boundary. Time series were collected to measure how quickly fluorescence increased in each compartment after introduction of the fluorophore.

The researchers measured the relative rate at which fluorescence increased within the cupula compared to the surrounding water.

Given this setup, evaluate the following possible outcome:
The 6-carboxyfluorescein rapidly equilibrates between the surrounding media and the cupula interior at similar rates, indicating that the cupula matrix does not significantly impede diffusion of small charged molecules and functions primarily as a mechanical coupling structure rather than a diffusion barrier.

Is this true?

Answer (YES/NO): YES